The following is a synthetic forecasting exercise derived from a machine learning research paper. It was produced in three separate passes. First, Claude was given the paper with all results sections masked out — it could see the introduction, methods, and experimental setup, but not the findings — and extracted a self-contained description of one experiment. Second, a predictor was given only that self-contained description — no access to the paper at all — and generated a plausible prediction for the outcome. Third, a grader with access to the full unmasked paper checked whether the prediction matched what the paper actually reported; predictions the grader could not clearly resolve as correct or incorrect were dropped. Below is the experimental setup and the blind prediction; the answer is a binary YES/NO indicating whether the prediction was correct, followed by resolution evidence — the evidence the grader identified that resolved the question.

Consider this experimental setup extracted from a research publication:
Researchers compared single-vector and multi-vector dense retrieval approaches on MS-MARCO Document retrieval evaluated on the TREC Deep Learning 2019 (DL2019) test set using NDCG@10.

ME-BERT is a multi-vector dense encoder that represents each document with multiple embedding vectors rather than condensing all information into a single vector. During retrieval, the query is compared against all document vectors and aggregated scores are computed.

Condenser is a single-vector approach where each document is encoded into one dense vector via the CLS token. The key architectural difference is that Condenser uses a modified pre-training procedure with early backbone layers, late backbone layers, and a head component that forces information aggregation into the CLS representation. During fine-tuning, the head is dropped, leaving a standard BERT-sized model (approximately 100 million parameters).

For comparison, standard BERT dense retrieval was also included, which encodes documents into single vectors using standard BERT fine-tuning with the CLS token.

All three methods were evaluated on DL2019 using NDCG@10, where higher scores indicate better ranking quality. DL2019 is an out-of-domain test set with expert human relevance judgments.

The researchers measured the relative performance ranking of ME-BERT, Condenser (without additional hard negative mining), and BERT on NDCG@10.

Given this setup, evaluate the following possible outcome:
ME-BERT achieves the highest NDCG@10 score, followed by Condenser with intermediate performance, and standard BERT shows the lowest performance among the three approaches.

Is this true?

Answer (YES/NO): YES